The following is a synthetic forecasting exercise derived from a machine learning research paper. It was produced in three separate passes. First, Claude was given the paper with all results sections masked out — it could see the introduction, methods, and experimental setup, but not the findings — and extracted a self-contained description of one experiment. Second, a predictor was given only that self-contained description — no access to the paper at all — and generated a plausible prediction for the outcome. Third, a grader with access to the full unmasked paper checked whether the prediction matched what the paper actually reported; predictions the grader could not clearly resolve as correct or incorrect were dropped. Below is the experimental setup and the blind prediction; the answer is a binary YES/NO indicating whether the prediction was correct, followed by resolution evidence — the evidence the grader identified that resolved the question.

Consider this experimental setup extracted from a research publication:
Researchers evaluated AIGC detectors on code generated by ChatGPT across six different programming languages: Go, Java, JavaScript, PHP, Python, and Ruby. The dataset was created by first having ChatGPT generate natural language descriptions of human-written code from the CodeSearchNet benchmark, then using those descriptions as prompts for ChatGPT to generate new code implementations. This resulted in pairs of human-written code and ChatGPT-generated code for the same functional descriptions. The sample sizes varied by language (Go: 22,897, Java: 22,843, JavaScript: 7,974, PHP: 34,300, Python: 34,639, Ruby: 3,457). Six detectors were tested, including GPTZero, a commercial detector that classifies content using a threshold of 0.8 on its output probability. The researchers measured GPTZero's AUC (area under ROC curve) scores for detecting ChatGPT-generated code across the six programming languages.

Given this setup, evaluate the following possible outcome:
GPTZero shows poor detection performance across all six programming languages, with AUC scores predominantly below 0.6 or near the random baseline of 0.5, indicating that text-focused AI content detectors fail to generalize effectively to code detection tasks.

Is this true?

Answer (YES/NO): NO